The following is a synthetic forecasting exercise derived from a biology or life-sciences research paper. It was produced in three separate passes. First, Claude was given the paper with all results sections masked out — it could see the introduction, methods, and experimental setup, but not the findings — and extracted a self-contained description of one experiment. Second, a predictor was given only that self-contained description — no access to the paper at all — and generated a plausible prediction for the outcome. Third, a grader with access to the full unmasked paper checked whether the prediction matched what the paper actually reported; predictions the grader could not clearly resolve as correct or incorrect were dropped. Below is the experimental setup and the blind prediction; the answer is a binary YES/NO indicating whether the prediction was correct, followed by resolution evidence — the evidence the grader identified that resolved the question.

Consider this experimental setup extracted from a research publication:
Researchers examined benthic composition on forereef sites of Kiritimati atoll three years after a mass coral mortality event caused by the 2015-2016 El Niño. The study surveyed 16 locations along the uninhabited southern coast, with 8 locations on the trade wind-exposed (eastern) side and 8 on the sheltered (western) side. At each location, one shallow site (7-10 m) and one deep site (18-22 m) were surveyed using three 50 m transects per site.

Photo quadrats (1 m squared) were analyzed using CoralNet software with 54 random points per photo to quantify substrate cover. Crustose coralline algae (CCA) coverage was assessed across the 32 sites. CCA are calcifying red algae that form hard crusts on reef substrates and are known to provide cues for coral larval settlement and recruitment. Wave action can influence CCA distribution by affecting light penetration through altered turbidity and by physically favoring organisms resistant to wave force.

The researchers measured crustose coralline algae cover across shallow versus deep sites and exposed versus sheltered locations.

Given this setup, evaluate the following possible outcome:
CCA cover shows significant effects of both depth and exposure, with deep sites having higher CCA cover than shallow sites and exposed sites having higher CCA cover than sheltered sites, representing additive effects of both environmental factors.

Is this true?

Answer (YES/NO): NO